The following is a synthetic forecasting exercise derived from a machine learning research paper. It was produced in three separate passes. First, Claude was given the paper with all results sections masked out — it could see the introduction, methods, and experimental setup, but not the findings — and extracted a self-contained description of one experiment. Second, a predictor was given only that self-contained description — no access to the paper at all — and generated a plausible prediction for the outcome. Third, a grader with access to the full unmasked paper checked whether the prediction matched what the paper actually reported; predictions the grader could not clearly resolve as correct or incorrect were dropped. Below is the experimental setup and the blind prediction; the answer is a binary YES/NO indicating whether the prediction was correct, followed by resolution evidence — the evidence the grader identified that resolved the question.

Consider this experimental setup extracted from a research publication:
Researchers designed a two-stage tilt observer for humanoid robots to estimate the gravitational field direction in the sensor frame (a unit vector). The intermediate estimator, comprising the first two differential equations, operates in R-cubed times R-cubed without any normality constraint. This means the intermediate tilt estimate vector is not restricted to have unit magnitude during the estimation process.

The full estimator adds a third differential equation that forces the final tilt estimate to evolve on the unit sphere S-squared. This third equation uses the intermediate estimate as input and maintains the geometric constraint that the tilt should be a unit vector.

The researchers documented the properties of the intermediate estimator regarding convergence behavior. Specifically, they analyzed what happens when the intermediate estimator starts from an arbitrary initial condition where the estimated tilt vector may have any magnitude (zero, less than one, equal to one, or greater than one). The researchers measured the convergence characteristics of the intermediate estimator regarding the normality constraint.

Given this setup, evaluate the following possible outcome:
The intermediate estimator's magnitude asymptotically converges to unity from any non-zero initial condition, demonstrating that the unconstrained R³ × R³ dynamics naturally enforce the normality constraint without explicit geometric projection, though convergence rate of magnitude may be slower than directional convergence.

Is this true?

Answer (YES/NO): NO